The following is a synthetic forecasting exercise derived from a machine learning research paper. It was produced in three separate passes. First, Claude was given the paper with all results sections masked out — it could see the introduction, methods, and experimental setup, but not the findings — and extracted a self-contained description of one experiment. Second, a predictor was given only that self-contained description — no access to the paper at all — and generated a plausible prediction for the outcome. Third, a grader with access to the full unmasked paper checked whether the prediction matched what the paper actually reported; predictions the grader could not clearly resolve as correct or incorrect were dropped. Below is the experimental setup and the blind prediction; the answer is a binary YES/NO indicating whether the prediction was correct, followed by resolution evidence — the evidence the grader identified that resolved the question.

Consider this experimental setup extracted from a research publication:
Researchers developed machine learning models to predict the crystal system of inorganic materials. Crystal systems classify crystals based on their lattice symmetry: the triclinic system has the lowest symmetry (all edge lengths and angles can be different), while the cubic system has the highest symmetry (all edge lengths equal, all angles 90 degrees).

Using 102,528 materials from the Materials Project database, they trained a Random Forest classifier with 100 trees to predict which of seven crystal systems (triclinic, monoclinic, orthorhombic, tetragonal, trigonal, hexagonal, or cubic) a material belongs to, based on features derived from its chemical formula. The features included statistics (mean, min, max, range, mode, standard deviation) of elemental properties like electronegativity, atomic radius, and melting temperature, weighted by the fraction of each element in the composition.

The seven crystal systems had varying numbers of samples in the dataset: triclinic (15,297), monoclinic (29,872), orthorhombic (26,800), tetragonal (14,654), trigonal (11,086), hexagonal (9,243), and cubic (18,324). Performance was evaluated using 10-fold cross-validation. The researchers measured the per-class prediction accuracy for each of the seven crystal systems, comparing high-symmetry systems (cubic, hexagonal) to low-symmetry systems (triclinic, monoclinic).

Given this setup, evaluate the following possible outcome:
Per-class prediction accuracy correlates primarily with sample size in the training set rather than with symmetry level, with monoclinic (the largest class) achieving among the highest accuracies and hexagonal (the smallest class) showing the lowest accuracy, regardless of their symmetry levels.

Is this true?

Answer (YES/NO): NO